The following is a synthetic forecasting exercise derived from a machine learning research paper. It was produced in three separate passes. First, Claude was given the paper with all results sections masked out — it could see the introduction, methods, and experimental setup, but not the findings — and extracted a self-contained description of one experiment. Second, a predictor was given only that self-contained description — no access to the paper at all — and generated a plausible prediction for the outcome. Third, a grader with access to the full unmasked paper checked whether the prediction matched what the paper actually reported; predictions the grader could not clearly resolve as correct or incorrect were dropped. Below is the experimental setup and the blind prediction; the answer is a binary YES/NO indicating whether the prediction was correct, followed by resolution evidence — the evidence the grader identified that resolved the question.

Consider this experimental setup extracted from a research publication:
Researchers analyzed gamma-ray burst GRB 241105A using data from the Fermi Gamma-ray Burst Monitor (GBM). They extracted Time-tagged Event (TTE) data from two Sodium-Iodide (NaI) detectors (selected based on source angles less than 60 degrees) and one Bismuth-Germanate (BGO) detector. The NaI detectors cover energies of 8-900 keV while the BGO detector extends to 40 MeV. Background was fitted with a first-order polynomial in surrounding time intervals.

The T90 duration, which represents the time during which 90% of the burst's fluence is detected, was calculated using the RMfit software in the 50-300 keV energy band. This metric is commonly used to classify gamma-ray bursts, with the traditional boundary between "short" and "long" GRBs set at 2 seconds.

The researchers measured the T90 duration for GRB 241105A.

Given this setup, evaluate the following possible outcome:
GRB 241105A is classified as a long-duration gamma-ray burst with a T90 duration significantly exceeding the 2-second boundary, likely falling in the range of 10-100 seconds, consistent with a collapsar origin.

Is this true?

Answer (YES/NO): NO